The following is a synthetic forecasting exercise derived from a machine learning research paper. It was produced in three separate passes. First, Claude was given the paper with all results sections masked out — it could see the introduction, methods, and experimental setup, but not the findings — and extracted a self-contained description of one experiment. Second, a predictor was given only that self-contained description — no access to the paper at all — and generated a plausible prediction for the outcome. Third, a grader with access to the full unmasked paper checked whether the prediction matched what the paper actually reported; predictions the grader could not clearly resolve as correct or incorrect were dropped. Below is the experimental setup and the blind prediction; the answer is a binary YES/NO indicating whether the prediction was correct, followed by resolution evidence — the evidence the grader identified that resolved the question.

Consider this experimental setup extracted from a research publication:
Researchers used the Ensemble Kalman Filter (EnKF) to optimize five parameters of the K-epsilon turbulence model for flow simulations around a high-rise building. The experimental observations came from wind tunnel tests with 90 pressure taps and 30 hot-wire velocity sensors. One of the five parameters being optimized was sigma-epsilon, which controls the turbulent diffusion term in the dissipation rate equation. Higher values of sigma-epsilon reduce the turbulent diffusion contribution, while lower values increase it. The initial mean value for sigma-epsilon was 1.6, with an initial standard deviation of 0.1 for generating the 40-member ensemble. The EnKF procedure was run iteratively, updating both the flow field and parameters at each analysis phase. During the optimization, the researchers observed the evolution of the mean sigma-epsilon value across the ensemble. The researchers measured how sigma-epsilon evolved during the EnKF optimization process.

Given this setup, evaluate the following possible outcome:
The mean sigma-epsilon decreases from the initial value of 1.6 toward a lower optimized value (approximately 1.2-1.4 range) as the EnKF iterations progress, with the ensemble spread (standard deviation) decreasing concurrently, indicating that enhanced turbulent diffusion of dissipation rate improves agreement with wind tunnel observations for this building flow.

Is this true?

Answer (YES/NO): NO